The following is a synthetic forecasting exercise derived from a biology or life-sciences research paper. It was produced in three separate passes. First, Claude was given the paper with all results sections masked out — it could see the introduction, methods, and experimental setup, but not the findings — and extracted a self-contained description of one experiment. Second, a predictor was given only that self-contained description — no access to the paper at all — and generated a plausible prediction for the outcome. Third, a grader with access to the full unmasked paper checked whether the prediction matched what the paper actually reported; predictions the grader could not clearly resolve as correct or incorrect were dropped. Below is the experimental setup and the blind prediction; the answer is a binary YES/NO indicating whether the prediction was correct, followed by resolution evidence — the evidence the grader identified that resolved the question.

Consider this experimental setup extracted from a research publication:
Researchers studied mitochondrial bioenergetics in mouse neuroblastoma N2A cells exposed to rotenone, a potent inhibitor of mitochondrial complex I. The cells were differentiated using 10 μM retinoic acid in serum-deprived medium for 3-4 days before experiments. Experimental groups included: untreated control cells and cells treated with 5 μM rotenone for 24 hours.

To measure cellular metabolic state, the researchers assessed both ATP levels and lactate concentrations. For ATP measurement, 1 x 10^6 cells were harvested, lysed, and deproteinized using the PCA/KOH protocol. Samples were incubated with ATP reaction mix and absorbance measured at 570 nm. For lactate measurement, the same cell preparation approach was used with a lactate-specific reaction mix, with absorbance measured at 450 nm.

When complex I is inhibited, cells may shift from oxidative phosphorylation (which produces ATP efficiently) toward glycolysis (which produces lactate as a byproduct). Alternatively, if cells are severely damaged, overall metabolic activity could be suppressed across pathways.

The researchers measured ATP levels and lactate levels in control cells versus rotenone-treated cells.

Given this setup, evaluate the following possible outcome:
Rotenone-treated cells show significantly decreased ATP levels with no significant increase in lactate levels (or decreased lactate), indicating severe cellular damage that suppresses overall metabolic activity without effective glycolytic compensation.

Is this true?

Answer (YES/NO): NO